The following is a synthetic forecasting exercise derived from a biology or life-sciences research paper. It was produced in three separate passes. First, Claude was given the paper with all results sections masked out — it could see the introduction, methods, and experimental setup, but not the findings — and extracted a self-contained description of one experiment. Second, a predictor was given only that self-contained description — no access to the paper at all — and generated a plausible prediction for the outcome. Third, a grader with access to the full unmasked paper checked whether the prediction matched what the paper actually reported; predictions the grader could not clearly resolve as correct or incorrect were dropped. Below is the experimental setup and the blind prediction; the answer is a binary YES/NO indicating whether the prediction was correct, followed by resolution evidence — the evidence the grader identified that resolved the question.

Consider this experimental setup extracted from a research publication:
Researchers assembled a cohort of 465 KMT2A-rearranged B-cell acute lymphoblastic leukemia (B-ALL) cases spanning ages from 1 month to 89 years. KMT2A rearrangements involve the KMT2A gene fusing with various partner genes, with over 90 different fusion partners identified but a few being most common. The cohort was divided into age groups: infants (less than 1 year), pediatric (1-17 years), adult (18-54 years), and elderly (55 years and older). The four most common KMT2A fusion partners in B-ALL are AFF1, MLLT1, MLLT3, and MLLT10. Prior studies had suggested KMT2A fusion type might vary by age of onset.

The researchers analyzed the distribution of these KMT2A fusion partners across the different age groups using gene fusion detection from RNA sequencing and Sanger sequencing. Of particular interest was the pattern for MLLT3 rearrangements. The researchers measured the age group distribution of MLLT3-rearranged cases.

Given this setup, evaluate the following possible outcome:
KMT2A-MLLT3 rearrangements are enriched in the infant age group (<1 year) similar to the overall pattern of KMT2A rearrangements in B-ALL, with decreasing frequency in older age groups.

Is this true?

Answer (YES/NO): YES